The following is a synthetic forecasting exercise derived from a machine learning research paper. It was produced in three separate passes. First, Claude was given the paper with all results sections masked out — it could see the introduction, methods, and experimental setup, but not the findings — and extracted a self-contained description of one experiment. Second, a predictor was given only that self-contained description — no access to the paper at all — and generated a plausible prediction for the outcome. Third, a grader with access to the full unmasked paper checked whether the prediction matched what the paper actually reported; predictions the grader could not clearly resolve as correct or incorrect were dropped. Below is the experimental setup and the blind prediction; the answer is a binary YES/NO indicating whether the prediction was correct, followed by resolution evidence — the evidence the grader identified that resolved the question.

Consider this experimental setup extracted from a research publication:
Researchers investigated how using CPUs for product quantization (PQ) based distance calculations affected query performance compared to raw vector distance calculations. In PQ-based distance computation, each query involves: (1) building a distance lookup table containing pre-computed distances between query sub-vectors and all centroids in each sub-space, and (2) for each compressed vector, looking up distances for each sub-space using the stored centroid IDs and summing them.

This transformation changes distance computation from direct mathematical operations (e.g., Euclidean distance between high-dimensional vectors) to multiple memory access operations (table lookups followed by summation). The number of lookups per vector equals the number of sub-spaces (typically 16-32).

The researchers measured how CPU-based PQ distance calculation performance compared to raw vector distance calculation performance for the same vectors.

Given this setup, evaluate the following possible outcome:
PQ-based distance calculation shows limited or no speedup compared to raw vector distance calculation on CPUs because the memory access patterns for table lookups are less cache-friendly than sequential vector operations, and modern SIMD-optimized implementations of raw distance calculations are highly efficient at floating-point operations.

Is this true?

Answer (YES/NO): YES